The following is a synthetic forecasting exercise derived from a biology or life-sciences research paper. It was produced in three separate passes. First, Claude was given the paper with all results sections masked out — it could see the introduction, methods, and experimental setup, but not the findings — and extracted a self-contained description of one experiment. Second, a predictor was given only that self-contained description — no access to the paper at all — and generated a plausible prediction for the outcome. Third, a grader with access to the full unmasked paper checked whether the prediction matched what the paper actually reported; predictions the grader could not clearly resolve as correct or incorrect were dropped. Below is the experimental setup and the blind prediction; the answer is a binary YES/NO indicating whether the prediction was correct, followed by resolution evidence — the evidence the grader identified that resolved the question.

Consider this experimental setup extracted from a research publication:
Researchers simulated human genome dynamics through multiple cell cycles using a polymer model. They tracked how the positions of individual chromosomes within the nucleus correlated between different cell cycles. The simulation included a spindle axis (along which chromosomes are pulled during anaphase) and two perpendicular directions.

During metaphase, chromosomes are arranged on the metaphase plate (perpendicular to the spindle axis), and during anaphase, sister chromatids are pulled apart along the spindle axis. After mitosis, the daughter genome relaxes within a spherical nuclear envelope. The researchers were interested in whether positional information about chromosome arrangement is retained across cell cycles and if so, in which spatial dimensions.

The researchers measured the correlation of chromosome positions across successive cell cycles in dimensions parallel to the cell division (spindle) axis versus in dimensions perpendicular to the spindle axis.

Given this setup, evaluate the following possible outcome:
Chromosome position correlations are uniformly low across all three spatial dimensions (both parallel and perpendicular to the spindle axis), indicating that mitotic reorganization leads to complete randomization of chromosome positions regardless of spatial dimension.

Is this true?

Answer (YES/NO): NO